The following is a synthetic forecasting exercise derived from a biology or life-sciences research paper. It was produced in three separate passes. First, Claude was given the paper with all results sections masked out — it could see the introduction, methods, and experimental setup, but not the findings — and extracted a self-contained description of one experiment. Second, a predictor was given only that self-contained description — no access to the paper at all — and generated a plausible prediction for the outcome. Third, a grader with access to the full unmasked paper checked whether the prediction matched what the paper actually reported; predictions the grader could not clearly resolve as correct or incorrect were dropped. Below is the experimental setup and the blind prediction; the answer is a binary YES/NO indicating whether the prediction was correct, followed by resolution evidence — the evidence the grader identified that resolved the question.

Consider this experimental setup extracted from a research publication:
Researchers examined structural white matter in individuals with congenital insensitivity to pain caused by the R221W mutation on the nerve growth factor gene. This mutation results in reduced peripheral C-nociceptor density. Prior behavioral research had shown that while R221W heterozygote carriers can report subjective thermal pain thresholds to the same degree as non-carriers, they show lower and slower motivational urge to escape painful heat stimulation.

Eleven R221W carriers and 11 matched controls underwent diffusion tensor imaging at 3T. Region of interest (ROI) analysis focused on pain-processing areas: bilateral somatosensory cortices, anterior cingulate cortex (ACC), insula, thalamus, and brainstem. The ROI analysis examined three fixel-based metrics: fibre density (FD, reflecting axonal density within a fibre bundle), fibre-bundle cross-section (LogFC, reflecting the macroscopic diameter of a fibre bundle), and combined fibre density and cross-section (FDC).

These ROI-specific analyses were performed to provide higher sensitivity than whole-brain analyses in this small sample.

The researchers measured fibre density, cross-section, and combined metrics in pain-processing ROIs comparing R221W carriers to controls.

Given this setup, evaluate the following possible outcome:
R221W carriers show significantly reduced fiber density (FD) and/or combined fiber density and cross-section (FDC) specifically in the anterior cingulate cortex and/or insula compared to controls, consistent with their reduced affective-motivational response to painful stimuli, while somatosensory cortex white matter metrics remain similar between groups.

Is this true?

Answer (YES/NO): NO